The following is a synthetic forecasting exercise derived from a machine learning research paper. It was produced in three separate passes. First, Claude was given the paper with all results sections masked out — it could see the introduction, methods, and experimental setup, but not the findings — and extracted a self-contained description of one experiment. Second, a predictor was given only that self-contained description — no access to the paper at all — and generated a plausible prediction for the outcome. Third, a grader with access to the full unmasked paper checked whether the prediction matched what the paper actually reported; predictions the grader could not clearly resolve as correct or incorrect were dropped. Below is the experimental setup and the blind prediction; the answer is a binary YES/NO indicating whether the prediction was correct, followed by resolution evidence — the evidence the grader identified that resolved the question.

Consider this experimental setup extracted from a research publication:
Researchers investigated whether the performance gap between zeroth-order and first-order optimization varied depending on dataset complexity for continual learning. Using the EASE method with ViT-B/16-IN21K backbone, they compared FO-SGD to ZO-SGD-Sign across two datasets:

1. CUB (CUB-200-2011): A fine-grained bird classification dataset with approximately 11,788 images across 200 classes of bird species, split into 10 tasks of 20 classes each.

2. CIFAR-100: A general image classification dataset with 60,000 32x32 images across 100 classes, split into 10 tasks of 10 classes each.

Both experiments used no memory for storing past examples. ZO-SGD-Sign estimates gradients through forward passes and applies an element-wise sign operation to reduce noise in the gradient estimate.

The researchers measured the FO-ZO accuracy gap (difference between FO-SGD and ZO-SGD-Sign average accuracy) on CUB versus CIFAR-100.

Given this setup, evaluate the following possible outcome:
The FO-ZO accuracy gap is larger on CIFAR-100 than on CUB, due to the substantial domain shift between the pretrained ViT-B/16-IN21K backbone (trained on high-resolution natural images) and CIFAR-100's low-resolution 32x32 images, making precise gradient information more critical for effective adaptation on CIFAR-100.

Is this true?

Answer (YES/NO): YES